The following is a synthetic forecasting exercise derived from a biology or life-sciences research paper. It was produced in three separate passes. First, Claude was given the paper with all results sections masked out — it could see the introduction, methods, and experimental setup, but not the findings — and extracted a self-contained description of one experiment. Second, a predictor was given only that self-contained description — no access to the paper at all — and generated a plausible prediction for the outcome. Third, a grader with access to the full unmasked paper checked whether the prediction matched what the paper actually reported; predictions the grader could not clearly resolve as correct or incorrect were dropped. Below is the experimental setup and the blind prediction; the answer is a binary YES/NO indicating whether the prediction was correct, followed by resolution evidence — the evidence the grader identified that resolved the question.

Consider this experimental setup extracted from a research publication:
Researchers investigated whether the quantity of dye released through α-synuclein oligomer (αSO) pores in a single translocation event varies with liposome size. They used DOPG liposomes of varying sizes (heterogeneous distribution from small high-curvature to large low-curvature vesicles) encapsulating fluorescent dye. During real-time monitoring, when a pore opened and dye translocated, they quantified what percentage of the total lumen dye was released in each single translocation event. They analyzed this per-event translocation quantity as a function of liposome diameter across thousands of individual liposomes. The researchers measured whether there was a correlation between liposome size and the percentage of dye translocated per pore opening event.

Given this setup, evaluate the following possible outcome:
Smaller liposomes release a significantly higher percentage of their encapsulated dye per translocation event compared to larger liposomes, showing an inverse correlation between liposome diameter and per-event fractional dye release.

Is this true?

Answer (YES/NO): NO